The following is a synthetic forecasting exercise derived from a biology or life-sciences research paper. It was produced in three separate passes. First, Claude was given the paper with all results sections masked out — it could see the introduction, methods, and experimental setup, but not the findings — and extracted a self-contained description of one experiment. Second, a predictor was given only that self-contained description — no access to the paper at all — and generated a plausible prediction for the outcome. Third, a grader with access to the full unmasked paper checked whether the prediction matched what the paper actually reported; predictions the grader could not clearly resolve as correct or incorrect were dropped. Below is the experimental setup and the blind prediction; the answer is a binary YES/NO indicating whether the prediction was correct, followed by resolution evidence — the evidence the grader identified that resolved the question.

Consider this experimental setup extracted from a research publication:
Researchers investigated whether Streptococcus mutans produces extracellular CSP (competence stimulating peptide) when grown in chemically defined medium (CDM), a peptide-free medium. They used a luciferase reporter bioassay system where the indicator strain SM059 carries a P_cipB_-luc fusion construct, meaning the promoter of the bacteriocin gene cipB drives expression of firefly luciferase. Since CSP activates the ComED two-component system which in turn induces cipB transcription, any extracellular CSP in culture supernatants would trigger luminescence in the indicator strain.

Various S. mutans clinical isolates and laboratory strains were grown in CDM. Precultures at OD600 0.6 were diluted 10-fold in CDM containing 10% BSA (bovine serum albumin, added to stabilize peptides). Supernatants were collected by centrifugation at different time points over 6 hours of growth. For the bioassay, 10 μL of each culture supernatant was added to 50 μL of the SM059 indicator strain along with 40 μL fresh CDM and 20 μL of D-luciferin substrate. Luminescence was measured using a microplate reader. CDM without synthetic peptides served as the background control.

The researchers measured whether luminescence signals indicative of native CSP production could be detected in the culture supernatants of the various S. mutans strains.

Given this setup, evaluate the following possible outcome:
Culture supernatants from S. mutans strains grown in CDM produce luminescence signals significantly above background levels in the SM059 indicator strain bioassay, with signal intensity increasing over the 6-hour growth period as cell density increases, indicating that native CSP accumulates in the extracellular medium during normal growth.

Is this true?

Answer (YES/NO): NO